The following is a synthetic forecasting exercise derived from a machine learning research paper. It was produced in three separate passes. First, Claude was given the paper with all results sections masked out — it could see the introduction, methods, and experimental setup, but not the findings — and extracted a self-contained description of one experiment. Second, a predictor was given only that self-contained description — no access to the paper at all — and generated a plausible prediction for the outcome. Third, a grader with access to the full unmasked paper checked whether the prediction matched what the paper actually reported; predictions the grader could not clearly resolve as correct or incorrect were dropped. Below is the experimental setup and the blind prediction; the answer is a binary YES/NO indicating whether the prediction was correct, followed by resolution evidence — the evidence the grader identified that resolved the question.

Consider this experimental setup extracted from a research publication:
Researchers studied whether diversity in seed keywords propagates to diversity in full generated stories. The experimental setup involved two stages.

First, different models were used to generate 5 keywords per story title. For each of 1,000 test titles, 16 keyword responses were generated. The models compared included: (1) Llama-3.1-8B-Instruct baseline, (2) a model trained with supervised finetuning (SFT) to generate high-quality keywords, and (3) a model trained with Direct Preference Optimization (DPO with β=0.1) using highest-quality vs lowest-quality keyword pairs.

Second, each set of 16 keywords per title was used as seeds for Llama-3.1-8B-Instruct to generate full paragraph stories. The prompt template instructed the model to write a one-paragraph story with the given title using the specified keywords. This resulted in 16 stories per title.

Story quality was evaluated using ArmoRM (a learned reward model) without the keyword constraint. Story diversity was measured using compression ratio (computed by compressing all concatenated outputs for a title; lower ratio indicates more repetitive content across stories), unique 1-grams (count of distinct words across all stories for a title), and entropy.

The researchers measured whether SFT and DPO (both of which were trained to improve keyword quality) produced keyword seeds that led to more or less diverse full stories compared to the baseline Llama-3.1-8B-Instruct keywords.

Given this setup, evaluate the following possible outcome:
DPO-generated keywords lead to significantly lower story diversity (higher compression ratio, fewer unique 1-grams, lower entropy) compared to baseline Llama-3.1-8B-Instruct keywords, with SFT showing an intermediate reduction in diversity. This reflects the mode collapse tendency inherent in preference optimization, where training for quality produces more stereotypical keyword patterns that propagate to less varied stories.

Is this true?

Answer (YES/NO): NO